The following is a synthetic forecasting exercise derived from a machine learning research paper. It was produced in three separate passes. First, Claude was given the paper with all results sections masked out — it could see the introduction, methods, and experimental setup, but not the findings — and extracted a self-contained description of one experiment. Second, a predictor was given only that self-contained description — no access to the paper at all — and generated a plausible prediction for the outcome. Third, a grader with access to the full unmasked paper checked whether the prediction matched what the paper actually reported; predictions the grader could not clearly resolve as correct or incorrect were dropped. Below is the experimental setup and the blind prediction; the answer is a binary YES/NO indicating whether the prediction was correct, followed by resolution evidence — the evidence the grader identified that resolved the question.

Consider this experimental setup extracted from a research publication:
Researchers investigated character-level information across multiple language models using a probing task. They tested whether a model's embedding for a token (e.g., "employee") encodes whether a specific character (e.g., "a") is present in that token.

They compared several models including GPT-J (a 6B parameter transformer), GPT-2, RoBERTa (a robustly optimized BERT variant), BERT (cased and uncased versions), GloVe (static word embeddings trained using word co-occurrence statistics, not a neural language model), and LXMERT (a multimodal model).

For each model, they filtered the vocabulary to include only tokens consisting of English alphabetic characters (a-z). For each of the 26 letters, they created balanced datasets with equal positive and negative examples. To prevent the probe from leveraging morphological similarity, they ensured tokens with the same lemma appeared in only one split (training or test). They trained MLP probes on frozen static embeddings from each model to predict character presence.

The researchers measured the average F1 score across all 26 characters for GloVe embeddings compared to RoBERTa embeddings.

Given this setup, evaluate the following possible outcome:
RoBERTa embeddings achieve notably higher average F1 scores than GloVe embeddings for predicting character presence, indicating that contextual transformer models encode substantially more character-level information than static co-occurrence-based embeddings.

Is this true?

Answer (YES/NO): YES